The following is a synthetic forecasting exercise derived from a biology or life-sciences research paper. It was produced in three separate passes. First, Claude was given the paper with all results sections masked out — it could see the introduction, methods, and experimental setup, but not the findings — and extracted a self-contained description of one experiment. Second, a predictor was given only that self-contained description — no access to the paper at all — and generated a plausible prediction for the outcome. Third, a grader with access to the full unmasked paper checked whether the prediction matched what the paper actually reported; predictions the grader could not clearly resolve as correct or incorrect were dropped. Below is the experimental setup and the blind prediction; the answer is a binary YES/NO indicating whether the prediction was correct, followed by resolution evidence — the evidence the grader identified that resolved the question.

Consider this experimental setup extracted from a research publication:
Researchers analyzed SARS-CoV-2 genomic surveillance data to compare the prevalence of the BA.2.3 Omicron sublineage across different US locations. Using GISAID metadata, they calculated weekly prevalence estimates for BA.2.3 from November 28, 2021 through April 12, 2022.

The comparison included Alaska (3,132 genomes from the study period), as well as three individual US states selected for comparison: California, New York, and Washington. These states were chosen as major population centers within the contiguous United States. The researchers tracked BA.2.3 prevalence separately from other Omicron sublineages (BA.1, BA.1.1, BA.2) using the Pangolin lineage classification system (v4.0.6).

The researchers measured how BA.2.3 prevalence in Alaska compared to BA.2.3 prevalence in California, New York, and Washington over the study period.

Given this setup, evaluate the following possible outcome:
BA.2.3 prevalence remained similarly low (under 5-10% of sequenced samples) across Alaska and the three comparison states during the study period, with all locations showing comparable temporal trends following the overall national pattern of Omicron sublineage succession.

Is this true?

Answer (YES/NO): NO